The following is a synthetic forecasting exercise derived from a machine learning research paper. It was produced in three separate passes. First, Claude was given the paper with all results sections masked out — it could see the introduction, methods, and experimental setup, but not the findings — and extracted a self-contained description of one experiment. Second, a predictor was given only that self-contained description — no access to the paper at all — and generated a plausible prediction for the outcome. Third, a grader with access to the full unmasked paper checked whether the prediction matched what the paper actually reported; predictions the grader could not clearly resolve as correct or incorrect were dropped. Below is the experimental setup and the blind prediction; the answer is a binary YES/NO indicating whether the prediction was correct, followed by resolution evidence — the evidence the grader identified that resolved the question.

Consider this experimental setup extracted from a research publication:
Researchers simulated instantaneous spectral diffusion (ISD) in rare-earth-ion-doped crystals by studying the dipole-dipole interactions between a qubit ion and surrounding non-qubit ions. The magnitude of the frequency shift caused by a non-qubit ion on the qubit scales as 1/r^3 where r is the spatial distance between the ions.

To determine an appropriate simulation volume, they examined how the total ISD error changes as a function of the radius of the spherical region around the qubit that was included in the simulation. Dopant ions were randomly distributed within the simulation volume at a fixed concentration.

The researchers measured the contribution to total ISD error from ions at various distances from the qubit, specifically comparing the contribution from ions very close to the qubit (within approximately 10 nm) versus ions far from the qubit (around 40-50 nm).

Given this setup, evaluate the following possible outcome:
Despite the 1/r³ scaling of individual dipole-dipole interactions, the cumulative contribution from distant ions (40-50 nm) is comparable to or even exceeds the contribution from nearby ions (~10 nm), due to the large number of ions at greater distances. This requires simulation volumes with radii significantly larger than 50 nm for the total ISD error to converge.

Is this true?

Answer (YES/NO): NO